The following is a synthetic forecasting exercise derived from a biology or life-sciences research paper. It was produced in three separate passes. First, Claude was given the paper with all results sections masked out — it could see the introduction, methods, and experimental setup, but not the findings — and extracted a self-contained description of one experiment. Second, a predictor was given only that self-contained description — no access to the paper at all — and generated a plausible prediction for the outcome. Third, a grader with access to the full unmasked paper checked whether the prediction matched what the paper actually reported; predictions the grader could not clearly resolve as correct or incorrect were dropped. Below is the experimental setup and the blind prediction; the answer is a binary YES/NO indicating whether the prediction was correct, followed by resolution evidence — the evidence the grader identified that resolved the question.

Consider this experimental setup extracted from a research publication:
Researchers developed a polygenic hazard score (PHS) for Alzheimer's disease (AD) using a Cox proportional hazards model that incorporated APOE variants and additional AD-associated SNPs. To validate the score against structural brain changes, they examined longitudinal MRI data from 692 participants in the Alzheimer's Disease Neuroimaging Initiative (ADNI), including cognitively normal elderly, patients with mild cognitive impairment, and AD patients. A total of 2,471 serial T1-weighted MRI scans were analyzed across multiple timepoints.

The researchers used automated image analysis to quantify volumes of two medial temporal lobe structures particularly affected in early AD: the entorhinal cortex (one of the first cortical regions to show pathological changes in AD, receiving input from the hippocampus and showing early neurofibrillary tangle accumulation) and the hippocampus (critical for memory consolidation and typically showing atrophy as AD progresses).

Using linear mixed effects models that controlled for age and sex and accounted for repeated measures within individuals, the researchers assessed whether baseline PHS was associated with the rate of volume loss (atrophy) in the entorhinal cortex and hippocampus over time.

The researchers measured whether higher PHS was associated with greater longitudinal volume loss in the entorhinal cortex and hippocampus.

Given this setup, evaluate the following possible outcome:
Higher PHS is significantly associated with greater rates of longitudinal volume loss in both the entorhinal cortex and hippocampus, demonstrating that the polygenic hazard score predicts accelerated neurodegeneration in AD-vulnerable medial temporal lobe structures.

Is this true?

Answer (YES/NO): YES